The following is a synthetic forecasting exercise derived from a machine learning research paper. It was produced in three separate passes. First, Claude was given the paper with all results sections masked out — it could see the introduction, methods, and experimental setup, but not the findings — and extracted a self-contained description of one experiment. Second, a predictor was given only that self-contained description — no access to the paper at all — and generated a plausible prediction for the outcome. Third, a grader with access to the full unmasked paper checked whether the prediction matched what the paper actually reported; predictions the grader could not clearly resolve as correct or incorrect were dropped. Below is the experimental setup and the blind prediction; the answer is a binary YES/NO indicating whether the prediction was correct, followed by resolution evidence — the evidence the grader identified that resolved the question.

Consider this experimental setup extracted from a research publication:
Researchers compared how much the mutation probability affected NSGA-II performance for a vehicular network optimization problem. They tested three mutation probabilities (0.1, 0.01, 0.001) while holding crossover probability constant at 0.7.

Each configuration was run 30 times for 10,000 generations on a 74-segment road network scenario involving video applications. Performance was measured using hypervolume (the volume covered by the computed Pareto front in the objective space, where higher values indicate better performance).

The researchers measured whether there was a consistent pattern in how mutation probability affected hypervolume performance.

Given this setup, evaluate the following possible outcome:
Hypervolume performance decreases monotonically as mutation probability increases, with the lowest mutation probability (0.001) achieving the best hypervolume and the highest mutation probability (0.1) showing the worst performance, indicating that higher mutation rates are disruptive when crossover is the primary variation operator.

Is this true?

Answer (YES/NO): NO